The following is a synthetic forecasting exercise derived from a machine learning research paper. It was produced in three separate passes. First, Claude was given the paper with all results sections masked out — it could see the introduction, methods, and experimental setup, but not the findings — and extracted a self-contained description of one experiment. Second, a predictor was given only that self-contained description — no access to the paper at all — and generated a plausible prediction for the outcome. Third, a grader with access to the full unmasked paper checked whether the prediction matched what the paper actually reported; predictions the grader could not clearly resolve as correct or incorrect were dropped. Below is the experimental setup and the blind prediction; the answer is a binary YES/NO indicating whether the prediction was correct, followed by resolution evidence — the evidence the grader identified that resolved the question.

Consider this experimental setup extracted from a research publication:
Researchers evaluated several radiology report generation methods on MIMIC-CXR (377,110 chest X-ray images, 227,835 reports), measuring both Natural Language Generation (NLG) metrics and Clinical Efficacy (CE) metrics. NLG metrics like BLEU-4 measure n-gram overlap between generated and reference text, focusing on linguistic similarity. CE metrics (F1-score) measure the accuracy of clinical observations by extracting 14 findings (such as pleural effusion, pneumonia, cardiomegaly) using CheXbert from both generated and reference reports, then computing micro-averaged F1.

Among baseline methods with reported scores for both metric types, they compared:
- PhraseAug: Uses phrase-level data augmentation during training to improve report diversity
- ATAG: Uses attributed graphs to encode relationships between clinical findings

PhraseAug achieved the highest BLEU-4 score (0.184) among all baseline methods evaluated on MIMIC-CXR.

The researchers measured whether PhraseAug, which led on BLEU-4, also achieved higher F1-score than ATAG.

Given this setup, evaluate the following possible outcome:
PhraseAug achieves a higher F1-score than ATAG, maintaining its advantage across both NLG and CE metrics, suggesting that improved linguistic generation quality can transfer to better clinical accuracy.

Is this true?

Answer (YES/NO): NO